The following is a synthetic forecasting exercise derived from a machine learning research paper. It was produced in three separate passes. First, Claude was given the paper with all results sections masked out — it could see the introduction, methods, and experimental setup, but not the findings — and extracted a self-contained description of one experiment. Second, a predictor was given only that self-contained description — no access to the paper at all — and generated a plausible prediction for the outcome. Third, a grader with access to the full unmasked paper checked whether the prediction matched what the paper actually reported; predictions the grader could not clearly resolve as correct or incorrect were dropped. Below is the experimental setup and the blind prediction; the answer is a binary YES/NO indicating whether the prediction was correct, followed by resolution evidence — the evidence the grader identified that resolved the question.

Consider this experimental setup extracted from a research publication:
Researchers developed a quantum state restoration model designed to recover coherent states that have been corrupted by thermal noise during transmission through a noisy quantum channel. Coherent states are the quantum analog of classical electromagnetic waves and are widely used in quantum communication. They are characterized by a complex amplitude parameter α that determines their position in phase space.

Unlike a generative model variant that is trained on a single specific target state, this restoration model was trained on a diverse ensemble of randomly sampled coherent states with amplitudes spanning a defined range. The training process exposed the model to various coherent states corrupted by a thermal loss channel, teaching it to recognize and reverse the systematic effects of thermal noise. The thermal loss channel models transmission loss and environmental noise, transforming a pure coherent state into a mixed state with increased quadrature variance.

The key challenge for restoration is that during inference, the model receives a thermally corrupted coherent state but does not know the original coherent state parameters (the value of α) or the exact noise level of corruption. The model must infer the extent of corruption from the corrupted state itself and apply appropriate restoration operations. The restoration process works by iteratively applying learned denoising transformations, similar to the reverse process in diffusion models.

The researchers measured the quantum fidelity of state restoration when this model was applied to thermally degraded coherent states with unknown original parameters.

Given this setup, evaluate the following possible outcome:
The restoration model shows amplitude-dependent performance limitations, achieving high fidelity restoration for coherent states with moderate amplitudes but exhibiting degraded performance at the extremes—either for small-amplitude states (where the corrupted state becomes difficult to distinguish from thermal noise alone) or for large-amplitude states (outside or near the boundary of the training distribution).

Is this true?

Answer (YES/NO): NO